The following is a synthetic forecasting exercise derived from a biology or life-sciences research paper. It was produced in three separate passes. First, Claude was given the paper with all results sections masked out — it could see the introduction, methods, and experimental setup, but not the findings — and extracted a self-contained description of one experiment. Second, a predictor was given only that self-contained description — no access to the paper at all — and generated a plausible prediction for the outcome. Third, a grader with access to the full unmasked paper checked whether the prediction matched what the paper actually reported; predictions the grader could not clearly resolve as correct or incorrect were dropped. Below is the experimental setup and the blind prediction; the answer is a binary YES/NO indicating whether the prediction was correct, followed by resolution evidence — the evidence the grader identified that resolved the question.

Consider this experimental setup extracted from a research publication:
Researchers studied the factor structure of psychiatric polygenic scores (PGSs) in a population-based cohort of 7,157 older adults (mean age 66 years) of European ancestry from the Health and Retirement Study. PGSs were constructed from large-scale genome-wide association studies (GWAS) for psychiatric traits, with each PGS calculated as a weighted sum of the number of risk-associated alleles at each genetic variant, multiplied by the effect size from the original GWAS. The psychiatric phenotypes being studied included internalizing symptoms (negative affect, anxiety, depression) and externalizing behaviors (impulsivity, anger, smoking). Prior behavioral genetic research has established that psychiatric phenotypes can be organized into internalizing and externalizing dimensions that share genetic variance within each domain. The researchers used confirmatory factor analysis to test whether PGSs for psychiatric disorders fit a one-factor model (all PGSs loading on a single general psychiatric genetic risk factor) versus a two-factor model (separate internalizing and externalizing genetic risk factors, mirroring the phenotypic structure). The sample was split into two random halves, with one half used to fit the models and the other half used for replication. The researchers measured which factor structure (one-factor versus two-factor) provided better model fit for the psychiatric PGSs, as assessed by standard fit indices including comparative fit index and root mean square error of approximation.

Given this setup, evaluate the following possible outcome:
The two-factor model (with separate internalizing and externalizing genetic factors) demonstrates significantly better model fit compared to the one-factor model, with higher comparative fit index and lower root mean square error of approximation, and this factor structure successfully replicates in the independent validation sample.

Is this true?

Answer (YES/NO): NO